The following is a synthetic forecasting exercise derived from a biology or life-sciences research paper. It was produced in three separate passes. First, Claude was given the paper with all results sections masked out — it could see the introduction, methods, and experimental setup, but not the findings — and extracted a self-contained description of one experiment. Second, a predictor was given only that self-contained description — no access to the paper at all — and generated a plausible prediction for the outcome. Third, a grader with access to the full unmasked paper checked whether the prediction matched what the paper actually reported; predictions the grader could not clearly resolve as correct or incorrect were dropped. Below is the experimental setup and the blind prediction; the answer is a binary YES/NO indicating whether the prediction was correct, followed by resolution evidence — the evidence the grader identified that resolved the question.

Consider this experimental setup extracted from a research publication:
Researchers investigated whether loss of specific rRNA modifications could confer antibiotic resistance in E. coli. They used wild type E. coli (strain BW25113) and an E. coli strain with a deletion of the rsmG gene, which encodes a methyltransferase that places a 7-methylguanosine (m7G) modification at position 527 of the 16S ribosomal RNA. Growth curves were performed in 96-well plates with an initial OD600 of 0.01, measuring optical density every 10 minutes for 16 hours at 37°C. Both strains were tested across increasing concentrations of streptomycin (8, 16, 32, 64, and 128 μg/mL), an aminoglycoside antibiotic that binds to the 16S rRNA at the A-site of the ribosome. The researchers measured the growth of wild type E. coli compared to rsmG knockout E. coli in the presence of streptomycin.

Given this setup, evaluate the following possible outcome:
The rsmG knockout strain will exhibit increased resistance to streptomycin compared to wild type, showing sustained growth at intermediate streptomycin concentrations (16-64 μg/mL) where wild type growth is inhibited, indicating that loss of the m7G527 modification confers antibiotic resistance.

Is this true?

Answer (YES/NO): YES